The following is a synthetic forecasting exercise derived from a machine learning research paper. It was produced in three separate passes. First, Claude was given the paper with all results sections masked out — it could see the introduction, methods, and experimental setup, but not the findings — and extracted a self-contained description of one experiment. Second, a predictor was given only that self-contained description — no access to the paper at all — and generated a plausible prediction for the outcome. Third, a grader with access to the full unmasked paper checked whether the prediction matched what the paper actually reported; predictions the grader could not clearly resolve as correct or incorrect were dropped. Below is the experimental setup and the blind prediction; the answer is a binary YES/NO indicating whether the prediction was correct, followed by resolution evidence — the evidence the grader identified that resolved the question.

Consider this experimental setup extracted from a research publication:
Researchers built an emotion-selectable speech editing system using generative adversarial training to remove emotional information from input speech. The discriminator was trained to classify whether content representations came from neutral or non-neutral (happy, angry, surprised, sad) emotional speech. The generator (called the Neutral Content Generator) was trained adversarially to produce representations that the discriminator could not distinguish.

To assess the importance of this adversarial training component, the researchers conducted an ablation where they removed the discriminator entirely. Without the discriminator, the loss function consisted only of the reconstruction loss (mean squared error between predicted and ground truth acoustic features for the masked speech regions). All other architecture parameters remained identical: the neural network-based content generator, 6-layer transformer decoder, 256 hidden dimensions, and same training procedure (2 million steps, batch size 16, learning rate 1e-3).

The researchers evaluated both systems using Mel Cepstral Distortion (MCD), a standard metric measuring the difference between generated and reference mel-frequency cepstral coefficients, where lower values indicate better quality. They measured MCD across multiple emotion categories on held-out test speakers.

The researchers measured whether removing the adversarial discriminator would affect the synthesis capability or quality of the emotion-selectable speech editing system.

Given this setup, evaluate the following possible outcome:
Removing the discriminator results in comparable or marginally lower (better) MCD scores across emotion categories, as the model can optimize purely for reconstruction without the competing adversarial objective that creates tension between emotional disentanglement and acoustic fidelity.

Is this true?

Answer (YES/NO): NO